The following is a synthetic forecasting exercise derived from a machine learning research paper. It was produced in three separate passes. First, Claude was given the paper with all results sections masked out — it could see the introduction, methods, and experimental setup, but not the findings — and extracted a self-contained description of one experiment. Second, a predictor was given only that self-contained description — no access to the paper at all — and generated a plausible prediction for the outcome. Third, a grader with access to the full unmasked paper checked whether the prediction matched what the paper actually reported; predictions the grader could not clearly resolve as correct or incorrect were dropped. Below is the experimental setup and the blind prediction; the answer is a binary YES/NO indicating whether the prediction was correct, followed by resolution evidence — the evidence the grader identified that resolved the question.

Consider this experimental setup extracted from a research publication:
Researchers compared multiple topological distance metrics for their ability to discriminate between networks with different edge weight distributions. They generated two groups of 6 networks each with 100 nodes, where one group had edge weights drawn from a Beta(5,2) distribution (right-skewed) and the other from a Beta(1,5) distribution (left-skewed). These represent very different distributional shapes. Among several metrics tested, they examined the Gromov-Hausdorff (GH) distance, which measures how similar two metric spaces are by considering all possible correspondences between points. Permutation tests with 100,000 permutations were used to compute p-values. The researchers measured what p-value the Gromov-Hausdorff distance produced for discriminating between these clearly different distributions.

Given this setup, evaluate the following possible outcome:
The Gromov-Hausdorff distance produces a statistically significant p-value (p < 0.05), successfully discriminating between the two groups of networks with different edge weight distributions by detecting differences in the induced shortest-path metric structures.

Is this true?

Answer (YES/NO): NO